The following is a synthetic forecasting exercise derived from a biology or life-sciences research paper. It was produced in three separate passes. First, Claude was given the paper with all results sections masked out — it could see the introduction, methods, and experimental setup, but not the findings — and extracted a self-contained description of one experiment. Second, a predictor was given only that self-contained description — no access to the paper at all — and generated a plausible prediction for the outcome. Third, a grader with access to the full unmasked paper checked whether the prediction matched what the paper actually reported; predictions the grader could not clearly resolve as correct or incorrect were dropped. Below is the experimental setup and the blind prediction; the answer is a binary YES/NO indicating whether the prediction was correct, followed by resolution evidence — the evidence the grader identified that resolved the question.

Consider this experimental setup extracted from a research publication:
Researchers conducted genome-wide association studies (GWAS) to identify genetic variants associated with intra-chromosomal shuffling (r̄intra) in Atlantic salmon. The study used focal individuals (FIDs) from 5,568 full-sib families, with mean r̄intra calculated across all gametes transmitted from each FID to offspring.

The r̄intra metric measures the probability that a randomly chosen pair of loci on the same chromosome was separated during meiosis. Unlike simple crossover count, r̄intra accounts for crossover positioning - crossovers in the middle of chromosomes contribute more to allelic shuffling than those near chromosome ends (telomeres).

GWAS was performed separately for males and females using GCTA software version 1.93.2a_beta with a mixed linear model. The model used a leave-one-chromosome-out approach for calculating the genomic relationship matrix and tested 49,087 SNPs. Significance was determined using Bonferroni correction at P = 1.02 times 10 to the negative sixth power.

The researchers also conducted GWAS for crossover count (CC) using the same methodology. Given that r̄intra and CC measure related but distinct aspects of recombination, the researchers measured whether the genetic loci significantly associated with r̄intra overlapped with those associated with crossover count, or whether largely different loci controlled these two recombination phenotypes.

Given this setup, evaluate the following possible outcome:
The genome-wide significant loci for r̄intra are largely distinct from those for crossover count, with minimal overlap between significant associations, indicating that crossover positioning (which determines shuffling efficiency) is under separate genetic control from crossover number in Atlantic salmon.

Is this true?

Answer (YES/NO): NO